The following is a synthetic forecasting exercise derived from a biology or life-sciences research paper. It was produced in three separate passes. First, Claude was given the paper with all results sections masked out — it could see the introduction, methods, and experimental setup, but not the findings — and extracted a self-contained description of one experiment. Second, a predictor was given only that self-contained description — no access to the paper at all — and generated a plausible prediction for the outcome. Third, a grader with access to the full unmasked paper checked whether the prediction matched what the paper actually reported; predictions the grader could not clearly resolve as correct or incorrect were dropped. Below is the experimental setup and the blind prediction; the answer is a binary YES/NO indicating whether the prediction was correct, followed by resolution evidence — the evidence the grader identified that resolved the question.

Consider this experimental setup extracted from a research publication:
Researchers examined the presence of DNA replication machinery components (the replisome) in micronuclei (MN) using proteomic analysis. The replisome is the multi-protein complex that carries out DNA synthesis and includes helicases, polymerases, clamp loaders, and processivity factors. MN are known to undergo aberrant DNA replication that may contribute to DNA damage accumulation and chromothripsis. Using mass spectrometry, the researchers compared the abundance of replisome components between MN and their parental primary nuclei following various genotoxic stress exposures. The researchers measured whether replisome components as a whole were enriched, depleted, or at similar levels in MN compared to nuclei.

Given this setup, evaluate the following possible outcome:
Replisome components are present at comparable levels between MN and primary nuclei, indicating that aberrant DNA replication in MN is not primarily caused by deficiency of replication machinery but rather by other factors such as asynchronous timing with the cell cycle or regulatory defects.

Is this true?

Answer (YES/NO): NO